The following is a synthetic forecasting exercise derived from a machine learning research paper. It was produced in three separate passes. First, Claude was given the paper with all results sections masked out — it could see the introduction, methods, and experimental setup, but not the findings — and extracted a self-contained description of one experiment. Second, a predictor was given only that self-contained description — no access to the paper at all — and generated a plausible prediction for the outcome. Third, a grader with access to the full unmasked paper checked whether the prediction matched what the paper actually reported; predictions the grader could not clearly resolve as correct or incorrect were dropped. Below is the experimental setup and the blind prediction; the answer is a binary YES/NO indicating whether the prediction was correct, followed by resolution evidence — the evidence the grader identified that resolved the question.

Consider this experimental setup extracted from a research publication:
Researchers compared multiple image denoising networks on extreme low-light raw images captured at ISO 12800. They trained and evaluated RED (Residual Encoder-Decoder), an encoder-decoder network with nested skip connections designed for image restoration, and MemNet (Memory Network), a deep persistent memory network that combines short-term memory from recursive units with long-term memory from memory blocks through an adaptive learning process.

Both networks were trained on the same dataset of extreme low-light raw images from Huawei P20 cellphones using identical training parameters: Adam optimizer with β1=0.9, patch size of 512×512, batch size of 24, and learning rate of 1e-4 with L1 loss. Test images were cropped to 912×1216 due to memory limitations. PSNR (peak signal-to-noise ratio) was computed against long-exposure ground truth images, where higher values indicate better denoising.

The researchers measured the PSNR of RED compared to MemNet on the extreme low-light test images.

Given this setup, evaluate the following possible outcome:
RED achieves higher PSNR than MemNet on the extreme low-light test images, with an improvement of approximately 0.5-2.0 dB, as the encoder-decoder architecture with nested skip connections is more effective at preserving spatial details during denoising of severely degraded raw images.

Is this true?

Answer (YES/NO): YES